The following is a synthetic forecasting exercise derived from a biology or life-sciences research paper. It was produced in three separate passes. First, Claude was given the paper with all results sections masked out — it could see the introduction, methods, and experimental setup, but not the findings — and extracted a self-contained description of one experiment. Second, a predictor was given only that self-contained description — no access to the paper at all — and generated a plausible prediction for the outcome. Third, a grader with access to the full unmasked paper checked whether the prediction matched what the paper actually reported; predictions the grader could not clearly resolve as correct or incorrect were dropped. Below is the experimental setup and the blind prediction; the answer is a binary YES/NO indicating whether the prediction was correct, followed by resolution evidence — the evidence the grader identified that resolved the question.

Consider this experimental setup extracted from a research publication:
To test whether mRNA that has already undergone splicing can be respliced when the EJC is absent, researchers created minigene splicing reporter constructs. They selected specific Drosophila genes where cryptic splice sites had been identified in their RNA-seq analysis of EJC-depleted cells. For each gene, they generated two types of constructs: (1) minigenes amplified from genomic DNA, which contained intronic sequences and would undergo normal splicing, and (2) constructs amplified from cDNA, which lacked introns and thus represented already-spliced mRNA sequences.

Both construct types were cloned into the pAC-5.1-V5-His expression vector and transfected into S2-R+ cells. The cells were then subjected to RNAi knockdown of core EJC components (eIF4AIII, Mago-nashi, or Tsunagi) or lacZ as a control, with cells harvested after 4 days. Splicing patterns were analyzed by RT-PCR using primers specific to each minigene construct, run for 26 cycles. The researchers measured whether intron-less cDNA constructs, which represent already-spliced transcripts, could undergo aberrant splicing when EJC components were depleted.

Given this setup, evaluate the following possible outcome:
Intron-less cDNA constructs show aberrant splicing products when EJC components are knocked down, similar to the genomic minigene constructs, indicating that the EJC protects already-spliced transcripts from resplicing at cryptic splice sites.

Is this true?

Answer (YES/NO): NO